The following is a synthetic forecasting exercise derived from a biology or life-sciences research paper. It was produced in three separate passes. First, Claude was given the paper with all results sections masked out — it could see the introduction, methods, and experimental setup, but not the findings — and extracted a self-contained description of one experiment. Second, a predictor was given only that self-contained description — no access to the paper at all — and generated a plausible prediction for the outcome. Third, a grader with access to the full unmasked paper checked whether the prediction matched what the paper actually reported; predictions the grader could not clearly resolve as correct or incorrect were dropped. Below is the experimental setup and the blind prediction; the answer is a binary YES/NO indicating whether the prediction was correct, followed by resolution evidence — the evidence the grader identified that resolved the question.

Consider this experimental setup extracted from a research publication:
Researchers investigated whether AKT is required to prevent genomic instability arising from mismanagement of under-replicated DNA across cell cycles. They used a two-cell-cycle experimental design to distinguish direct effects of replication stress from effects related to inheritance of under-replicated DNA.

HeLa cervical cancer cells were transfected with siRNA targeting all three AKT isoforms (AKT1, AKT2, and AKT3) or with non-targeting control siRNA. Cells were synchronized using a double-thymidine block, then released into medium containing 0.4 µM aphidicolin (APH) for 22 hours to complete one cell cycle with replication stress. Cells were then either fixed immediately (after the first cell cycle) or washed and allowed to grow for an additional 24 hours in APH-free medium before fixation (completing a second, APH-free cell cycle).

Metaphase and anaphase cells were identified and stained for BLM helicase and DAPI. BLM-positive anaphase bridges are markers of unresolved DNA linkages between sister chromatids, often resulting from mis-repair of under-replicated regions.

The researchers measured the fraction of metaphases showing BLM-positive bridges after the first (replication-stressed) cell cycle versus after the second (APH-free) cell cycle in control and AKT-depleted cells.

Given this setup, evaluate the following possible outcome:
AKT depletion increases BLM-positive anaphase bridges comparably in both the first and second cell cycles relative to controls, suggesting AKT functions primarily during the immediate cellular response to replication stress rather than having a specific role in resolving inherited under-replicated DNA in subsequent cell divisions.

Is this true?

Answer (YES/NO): NO